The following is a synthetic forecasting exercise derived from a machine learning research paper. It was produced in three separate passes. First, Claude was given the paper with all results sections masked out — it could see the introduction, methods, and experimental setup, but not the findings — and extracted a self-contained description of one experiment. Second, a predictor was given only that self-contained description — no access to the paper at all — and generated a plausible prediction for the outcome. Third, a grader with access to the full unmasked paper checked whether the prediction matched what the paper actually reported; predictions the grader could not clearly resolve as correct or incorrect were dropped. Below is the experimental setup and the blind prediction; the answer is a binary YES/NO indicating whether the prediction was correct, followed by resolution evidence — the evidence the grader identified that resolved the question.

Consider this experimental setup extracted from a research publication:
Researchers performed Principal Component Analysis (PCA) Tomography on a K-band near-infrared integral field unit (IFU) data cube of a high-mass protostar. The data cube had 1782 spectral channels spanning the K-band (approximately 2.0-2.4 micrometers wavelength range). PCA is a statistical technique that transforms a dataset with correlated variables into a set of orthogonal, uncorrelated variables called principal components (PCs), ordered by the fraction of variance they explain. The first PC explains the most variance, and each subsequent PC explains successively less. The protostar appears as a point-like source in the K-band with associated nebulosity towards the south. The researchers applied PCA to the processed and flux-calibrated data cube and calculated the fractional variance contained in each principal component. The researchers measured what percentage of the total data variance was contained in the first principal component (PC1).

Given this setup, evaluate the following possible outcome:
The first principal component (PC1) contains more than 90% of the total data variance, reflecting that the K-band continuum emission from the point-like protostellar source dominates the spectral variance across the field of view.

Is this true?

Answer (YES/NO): YES